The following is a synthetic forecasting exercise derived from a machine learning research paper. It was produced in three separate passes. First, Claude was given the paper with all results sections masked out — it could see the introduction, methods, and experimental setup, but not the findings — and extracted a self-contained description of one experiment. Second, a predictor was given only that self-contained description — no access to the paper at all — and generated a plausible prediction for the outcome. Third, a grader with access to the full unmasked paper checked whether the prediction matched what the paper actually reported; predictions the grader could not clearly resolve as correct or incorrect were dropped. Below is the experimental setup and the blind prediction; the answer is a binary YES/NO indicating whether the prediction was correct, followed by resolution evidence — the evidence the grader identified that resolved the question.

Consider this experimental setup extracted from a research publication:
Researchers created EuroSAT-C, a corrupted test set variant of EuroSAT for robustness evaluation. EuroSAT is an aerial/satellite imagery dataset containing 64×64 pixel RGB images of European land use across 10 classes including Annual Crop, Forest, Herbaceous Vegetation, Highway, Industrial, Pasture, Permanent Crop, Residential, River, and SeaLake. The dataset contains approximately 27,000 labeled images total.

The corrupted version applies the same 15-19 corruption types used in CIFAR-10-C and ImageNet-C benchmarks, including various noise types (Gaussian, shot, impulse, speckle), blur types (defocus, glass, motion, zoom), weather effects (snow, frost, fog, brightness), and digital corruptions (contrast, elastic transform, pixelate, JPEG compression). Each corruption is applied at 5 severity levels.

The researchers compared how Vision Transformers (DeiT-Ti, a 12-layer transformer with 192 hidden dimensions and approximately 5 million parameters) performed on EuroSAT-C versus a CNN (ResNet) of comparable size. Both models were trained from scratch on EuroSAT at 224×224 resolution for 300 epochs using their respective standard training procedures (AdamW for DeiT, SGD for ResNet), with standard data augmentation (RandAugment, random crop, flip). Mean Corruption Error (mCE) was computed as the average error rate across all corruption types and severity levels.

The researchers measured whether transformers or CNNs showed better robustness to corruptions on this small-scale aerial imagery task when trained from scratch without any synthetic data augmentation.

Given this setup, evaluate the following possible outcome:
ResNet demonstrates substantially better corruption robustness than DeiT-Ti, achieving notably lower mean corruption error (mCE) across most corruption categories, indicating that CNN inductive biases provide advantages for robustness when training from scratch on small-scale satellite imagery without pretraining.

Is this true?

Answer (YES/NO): NO